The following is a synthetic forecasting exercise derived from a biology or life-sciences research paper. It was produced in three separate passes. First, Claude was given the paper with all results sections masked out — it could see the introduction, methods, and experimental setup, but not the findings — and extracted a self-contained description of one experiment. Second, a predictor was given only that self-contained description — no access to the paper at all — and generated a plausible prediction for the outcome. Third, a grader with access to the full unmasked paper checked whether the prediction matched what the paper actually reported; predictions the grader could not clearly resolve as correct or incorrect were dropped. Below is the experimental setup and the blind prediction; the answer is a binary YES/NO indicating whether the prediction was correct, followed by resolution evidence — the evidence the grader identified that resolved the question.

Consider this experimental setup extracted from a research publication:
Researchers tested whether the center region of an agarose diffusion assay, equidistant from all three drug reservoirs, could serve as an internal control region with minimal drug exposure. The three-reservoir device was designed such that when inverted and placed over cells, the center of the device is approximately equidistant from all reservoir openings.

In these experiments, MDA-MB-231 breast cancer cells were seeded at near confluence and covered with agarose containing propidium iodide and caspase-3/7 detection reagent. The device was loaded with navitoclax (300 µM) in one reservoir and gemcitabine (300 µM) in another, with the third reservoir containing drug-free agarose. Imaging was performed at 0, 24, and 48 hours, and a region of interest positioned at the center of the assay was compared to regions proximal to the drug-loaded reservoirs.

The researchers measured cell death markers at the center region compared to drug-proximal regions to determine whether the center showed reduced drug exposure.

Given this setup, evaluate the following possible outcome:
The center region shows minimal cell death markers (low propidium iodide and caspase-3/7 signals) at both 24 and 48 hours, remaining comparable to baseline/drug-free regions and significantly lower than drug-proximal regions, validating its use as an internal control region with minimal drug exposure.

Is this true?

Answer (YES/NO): NO